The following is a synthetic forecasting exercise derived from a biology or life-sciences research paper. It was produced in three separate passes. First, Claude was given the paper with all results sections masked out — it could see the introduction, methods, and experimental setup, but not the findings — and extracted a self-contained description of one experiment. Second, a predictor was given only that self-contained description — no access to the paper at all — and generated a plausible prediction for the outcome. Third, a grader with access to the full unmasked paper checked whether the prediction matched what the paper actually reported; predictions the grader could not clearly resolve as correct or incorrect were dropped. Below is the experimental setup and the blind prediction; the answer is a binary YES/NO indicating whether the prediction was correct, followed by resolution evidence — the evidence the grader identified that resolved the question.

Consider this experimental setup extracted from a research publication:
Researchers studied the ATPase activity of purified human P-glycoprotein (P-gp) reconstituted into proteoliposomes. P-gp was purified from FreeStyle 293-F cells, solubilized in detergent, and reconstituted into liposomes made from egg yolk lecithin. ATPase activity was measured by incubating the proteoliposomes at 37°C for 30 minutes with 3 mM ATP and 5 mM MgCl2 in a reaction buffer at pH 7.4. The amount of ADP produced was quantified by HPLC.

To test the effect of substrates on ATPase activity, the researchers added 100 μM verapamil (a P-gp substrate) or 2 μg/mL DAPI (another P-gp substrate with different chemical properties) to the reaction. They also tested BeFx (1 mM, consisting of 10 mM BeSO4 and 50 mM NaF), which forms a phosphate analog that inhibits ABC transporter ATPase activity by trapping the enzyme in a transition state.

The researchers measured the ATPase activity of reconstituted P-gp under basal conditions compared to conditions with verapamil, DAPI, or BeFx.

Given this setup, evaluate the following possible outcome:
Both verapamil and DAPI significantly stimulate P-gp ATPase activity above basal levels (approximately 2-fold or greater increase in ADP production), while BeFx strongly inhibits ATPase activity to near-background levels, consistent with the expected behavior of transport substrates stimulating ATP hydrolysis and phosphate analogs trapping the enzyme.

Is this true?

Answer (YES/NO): NO